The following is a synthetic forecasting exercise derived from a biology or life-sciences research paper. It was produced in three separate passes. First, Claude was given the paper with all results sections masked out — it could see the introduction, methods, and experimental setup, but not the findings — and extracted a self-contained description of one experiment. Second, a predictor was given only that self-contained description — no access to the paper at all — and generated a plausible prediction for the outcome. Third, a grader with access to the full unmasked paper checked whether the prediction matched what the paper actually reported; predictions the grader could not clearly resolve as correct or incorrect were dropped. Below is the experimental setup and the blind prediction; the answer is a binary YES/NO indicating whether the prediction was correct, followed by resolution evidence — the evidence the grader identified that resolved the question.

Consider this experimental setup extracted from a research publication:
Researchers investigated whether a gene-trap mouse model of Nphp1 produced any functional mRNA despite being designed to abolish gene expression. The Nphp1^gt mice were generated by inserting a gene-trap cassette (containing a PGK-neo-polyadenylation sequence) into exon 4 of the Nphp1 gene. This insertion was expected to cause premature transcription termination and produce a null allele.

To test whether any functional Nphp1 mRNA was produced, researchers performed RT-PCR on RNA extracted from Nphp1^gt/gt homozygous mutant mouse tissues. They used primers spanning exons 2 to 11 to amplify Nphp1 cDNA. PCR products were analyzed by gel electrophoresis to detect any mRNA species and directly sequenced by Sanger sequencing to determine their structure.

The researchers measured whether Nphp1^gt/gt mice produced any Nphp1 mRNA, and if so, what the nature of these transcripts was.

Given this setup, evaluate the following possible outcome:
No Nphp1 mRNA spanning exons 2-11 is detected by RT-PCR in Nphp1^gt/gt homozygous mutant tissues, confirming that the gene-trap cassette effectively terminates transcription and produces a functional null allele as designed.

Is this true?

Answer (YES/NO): NO